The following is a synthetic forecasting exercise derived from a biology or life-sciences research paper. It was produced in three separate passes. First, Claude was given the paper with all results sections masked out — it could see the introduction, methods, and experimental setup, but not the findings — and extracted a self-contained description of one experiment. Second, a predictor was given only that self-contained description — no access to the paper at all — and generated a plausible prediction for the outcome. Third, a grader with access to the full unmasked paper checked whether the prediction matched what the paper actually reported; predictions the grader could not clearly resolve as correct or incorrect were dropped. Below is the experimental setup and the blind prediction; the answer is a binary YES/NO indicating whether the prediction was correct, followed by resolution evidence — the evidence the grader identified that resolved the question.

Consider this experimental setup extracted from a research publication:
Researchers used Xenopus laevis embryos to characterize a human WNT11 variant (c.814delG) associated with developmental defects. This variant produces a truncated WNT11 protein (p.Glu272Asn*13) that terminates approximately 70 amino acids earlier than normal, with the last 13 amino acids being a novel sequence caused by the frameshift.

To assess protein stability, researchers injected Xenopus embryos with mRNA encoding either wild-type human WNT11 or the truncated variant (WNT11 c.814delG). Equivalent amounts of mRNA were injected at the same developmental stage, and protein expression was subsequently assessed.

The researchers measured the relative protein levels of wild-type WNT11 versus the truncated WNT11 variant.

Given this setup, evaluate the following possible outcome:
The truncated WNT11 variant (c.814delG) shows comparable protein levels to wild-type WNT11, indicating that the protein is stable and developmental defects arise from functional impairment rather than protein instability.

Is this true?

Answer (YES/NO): NO